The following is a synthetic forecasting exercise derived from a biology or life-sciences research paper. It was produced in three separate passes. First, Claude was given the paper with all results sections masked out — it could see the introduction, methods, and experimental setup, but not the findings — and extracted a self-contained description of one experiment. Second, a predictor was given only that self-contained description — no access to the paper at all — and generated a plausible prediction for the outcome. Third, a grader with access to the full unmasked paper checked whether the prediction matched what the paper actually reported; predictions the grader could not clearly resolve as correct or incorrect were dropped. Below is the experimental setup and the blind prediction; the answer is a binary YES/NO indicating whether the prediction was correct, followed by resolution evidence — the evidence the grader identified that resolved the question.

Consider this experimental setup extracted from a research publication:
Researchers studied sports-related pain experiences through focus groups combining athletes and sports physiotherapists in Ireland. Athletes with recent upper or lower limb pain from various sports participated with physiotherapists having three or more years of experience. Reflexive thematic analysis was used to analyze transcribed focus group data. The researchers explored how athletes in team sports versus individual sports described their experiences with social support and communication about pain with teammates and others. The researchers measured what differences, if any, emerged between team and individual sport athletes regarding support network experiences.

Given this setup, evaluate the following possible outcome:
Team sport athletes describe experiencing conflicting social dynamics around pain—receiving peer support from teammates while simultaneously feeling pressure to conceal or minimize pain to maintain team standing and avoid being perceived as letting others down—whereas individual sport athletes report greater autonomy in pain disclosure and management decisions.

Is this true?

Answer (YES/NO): NO